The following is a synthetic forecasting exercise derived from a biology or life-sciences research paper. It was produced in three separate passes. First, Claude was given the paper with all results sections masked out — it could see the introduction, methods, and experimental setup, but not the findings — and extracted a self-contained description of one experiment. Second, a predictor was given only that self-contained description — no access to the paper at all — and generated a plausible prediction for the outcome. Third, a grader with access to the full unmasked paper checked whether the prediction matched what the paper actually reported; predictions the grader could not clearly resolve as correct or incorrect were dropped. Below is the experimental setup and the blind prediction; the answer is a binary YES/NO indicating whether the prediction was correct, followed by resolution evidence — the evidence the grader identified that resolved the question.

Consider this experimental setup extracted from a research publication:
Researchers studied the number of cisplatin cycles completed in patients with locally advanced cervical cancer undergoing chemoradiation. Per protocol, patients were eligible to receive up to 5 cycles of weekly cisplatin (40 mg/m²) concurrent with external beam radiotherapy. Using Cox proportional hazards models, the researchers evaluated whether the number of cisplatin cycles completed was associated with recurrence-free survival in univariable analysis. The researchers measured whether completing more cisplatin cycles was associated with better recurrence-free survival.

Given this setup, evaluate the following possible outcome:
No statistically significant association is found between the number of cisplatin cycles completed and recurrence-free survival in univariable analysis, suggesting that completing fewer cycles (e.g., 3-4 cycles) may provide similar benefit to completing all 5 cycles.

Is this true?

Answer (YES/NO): YES